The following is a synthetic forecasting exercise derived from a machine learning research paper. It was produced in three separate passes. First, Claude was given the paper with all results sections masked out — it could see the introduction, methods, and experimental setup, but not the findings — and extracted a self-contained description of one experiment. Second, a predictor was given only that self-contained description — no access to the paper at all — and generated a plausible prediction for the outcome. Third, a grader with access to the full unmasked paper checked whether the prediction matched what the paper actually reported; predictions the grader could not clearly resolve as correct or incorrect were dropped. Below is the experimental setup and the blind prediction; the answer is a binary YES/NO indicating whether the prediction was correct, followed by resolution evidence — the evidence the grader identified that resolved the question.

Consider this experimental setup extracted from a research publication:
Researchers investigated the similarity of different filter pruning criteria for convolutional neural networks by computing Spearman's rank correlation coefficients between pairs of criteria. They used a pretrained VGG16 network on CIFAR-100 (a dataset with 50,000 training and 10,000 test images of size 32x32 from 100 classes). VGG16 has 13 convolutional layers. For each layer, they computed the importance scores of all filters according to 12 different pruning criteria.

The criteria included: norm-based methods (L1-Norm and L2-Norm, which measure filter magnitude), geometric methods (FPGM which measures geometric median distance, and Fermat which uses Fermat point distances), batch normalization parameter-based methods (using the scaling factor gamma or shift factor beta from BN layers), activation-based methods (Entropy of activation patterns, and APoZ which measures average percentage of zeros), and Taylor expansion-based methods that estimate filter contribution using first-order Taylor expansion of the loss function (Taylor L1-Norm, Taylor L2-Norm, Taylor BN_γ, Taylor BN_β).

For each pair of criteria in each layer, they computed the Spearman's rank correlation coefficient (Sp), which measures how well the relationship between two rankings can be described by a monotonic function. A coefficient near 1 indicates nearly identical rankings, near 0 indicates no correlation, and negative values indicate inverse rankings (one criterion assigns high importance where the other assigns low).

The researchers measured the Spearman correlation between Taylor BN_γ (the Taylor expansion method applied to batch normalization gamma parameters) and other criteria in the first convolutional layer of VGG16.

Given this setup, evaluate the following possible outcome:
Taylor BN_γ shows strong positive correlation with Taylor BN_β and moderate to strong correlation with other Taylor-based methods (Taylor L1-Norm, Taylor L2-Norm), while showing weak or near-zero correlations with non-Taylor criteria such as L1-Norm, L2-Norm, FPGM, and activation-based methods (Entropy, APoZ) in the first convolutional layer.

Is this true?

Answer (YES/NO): NO